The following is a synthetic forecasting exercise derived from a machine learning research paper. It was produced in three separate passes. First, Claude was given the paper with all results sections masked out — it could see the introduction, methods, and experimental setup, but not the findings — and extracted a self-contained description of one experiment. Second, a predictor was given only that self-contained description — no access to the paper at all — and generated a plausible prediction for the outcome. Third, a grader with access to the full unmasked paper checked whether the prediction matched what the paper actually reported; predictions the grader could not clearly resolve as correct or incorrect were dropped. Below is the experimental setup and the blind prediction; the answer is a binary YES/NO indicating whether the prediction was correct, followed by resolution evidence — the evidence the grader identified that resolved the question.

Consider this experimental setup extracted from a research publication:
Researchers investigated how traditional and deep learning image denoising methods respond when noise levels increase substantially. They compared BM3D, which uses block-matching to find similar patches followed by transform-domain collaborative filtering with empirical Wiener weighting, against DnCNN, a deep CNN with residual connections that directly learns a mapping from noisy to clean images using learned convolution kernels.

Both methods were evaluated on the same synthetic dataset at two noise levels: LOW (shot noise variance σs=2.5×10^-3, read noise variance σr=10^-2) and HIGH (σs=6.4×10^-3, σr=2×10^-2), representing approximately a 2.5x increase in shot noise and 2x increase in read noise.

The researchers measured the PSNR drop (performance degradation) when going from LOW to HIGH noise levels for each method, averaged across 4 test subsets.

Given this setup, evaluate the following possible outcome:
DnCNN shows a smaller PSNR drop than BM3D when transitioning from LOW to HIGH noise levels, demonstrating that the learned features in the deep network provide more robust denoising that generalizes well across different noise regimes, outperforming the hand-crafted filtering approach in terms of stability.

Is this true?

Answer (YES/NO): NO